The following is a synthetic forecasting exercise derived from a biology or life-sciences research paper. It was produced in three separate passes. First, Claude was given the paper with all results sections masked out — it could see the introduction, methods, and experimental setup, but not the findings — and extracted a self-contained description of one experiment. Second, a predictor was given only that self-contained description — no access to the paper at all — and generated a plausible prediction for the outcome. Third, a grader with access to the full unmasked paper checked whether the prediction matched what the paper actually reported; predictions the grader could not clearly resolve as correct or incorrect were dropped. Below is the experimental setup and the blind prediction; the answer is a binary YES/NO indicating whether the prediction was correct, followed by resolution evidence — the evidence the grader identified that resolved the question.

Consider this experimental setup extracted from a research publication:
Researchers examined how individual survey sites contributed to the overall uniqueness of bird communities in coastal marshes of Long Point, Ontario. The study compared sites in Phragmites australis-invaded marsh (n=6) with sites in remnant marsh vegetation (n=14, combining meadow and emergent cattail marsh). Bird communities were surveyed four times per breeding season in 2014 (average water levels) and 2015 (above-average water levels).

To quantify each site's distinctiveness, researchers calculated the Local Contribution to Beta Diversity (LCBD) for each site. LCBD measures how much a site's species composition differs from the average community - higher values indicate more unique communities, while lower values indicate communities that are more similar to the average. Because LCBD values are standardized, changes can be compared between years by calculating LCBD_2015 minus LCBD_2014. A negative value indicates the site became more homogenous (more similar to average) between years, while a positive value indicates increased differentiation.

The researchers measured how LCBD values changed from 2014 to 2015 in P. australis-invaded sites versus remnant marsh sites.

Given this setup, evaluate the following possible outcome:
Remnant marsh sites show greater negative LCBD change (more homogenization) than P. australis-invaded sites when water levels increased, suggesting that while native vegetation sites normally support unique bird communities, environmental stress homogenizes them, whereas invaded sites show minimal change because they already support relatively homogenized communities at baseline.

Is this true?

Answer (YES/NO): NO